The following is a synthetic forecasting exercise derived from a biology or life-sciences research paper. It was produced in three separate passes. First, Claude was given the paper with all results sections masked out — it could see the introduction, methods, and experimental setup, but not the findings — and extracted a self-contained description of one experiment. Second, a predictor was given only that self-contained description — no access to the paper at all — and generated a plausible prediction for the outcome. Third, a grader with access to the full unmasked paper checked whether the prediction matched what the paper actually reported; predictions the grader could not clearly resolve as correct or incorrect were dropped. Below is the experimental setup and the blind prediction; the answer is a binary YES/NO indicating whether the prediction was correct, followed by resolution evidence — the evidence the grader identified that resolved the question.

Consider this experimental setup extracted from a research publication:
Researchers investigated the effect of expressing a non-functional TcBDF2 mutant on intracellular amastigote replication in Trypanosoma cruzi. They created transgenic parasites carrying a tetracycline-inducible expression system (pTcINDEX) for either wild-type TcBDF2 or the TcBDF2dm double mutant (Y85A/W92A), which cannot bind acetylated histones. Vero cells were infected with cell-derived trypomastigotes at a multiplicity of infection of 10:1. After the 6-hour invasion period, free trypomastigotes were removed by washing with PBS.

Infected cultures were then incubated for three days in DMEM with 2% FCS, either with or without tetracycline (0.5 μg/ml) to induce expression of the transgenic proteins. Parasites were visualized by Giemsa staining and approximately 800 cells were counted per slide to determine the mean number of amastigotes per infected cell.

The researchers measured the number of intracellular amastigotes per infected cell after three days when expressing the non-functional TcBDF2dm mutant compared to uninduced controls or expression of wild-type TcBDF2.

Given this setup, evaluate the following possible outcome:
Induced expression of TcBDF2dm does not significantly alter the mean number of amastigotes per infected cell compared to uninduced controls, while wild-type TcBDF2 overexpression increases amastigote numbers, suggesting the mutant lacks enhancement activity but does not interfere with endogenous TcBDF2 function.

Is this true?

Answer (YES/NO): NO